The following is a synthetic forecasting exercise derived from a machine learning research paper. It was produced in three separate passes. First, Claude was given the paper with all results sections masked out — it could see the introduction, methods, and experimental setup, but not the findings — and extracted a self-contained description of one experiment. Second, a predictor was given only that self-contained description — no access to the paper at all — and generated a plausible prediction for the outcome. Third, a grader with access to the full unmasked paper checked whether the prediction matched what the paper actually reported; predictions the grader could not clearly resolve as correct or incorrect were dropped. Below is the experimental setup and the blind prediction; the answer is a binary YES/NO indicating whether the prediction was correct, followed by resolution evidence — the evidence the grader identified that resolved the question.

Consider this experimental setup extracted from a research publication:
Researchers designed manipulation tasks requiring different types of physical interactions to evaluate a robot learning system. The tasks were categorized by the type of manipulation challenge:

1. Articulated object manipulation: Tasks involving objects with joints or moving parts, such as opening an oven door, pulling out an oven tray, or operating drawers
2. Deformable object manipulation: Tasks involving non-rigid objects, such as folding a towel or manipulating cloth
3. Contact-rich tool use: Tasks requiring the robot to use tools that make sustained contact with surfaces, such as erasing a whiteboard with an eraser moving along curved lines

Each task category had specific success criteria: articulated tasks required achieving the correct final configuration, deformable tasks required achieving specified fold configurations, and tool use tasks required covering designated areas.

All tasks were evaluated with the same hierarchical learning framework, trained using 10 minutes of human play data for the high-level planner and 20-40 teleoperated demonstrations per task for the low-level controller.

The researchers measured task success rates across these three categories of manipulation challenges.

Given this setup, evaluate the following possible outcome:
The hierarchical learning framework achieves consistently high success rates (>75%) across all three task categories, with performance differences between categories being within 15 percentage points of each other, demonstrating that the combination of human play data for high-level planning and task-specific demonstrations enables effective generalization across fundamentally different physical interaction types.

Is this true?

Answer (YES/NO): NO